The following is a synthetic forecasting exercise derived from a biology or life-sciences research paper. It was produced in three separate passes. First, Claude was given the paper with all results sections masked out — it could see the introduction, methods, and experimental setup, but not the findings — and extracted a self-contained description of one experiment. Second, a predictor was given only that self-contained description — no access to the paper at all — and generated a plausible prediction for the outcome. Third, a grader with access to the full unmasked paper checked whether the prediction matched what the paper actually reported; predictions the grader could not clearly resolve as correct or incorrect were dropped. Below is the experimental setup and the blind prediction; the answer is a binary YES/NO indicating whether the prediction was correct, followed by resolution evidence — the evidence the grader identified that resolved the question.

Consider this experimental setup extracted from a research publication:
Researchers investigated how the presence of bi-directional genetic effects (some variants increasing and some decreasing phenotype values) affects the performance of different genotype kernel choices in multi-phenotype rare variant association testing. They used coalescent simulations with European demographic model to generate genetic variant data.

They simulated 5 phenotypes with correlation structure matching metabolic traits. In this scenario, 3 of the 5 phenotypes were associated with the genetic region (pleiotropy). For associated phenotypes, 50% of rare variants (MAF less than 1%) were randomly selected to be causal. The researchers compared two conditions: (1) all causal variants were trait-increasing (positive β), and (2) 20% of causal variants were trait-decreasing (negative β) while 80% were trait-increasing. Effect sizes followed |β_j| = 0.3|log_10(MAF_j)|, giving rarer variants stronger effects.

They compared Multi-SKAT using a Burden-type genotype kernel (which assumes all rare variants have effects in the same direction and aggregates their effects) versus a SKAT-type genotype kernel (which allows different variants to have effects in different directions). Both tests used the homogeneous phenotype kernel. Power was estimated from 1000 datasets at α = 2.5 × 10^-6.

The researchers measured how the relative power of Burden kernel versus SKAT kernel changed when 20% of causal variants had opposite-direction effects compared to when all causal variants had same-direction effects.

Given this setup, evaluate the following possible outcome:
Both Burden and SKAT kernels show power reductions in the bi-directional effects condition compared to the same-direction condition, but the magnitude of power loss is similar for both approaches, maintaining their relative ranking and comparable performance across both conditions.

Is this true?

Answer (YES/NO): NO